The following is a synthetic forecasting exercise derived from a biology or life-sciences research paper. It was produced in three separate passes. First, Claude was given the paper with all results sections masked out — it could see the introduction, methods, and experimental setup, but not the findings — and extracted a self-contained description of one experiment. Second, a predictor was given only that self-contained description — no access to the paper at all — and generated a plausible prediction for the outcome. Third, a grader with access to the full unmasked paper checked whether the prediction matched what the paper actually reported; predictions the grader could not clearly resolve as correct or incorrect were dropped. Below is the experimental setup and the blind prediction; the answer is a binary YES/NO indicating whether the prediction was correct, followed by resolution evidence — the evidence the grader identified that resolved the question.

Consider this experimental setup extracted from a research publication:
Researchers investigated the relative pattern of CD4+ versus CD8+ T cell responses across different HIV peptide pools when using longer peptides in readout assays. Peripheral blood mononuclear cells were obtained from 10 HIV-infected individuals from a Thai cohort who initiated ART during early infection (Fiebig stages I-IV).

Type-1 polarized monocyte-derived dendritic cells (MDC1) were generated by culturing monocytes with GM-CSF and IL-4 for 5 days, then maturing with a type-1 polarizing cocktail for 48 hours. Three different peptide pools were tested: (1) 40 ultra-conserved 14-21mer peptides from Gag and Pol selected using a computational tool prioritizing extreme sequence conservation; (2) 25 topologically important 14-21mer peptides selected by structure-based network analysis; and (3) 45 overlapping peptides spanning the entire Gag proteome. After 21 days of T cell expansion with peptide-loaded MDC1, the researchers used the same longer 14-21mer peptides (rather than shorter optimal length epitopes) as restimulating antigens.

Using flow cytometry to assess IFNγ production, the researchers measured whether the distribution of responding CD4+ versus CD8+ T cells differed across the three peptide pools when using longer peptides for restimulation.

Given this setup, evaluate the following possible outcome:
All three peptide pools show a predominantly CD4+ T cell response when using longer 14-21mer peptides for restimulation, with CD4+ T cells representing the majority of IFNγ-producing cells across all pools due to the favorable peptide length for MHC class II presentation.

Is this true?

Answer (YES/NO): YES